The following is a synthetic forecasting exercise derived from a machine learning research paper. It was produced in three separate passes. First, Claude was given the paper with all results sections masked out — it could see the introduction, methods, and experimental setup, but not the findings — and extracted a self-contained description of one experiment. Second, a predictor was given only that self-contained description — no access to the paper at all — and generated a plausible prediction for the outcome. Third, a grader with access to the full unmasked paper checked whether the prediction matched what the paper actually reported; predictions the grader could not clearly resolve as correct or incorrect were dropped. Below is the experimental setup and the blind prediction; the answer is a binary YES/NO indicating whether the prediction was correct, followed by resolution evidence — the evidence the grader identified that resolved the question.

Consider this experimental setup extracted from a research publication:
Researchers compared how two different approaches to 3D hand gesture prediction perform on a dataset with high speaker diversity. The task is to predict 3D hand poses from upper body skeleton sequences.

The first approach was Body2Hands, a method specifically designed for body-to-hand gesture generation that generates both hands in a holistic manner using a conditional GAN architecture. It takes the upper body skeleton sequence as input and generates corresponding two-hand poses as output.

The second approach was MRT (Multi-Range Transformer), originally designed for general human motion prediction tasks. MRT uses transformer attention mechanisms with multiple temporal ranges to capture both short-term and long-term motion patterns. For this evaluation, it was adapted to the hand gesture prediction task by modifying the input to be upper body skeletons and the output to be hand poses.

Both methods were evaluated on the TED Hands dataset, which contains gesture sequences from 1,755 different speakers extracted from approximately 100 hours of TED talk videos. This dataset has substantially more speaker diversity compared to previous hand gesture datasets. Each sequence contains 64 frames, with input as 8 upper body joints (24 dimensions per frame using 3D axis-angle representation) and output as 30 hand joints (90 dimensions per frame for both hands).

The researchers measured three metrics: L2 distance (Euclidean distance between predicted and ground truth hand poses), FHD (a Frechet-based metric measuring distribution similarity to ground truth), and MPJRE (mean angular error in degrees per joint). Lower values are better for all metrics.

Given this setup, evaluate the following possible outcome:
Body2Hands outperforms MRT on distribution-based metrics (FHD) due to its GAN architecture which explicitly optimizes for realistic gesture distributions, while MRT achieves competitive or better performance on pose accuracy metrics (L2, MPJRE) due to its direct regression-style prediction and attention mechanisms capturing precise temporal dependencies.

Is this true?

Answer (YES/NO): NO